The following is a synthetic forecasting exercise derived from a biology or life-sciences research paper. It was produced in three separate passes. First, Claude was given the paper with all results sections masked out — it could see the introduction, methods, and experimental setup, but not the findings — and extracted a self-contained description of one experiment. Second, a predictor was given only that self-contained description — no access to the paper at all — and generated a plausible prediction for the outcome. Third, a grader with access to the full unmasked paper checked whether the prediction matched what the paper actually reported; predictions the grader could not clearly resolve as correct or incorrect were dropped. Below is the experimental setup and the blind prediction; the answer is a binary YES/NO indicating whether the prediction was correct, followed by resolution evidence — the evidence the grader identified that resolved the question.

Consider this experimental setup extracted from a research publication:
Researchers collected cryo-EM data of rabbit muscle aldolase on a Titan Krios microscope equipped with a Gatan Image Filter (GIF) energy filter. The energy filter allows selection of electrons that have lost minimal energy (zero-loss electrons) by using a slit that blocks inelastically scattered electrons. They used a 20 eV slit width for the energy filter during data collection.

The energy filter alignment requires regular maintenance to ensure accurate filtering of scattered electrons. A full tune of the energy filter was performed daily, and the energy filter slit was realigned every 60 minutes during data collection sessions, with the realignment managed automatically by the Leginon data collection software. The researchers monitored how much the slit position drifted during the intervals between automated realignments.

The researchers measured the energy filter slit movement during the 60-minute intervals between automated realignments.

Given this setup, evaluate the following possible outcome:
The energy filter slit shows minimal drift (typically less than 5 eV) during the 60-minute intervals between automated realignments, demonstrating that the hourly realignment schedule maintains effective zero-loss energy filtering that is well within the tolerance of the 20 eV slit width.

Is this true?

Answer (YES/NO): YES